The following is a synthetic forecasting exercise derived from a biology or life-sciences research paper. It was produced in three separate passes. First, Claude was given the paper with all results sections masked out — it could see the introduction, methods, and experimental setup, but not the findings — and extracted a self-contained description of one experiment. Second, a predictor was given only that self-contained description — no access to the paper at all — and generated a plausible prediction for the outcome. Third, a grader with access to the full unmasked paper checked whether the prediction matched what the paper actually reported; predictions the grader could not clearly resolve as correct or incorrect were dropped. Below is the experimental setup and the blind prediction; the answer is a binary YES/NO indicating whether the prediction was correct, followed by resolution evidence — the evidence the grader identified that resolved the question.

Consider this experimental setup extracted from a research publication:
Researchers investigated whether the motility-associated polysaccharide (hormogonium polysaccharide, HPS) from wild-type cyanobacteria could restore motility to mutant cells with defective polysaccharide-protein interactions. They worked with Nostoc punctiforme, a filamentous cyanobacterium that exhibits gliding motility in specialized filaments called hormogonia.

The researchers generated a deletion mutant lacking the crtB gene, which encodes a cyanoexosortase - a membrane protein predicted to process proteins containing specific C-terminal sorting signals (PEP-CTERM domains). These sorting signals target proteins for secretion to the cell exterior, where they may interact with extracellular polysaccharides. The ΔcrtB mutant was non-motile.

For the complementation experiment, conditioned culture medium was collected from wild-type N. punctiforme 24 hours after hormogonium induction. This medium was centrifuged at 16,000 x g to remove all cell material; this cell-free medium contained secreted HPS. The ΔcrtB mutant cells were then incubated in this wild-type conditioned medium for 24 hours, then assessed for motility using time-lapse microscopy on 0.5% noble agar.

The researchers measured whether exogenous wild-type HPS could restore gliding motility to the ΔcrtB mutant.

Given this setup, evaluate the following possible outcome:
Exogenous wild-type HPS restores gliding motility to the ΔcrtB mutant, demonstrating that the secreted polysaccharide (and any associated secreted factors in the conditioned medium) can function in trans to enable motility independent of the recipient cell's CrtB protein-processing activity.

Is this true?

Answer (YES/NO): NO